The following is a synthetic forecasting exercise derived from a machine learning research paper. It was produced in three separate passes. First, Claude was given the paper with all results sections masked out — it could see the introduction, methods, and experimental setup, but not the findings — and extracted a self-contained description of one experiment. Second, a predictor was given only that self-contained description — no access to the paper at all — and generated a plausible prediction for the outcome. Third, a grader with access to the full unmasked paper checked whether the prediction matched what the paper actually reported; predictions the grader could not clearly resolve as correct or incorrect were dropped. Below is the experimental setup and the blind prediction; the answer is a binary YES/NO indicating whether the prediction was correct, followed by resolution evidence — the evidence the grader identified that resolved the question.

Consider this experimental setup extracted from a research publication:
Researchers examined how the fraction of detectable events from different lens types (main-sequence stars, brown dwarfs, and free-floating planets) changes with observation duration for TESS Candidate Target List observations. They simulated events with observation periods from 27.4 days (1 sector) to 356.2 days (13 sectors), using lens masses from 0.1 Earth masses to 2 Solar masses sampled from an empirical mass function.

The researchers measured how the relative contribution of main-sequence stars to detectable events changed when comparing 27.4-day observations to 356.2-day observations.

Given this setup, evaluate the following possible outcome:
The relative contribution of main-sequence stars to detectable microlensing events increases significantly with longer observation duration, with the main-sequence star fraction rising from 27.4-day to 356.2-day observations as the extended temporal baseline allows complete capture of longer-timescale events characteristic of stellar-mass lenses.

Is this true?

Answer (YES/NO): YES